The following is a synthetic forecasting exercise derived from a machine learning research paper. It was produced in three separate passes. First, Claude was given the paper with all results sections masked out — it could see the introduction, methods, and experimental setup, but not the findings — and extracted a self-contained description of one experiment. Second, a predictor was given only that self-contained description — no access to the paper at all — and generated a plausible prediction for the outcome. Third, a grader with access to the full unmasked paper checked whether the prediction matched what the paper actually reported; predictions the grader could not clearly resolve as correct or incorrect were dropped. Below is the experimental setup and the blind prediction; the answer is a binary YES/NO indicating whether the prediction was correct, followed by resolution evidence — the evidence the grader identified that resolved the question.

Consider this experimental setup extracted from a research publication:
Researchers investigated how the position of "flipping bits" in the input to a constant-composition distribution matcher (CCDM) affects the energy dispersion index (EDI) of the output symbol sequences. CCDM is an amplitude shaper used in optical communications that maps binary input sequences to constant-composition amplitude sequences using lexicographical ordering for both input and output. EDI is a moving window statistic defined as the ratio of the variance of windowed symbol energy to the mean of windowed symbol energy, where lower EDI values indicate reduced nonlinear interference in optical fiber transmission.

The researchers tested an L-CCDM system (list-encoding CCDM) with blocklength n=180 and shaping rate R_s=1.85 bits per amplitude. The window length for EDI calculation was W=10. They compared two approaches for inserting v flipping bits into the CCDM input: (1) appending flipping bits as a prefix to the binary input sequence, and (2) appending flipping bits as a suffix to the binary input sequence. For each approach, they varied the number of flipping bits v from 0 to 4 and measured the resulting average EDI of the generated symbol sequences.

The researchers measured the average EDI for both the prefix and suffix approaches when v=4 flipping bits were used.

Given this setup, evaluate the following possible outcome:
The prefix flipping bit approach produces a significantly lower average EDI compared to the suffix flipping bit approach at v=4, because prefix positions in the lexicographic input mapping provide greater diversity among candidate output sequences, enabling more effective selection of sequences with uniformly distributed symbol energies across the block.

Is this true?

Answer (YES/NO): YES